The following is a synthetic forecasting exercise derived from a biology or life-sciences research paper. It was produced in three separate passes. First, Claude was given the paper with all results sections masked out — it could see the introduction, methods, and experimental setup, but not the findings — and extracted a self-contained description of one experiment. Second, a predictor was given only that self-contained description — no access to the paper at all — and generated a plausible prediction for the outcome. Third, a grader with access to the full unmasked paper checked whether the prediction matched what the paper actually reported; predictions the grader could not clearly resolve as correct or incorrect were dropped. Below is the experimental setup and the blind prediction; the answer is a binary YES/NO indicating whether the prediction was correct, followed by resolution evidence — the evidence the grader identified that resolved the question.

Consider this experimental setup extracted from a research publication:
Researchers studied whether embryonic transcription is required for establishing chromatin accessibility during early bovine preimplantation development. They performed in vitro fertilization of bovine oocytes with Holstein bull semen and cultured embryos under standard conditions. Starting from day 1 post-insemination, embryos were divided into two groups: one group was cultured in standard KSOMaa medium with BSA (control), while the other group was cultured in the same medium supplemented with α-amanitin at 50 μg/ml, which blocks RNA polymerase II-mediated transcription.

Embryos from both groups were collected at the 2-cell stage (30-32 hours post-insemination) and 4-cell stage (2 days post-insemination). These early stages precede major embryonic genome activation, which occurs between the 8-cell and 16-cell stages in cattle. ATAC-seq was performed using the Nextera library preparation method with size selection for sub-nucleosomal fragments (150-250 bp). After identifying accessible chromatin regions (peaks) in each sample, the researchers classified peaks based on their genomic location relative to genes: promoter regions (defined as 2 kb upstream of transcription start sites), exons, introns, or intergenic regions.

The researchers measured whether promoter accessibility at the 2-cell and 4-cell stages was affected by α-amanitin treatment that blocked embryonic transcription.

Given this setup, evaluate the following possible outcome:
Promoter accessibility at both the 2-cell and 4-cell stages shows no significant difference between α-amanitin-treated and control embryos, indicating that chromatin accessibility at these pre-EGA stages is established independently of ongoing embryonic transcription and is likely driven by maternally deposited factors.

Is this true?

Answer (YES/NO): YES